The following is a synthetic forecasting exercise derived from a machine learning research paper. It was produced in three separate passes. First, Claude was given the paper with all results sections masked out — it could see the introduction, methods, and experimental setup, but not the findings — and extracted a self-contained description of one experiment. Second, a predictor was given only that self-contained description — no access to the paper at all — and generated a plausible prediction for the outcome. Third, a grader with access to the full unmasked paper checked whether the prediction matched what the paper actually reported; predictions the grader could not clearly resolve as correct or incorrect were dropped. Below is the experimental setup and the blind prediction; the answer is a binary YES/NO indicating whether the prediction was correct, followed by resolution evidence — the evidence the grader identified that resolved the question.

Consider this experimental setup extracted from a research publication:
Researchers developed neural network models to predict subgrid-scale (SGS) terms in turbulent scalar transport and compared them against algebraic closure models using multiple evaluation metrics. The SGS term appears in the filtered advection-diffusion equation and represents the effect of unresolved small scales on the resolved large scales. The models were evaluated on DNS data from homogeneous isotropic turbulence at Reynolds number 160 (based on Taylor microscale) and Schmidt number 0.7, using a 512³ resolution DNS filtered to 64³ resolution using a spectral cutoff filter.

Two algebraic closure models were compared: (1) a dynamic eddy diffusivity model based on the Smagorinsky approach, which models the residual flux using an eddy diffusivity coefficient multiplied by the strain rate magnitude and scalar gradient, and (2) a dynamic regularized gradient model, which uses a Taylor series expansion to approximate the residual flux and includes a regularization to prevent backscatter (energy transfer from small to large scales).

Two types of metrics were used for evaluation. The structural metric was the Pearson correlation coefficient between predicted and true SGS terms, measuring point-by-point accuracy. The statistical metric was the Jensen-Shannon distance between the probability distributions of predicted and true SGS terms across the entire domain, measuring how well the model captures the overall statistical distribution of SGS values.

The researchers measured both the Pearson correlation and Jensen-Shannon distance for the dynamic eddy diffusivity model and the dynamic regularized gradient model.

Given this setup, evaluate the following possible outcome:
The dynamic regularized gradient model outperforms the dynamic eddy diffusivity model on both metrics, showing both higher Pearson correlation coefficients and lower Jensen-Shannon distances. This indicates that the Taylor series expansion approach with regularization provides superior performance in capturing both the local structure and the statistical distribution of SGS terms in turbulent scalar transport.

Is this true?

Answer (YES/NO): NO